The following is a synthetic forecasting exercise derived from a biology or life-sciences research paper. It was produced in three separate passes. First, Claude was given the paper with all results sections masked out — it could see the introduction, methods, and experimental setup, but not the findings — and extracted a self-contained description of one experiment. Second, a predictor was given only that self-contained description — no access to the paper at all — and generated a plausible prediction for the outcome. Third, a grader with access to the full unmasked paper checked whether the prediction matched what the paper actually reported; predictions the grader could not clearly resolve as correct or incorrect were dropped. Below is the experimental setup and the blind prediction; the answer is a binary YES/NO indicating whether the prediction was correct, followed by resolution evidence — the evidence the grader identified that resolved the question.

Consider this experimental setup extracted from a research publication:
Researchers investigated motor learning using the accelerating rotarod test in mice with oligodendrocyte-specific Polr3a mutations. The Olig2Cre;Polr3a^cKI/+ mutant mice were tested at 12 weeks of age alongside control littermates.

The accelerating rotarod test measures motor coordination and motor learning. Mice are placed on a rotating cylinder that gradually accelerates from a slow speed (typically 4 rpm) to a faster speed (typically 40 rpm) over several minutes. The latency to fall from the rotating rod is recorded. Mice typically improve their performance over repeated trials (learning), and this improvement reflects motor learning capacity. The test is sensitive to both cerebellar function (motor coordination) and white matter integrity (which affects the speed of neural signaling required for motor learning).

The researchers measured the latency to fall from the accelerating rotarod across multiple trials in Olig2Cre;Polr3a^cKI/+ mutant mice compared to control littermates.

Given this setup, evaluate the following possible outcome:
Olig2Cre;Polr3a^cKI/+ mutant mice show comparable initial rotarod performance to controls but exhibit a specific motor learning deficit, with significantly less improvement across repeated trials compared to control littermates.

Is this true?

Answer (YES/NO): NO